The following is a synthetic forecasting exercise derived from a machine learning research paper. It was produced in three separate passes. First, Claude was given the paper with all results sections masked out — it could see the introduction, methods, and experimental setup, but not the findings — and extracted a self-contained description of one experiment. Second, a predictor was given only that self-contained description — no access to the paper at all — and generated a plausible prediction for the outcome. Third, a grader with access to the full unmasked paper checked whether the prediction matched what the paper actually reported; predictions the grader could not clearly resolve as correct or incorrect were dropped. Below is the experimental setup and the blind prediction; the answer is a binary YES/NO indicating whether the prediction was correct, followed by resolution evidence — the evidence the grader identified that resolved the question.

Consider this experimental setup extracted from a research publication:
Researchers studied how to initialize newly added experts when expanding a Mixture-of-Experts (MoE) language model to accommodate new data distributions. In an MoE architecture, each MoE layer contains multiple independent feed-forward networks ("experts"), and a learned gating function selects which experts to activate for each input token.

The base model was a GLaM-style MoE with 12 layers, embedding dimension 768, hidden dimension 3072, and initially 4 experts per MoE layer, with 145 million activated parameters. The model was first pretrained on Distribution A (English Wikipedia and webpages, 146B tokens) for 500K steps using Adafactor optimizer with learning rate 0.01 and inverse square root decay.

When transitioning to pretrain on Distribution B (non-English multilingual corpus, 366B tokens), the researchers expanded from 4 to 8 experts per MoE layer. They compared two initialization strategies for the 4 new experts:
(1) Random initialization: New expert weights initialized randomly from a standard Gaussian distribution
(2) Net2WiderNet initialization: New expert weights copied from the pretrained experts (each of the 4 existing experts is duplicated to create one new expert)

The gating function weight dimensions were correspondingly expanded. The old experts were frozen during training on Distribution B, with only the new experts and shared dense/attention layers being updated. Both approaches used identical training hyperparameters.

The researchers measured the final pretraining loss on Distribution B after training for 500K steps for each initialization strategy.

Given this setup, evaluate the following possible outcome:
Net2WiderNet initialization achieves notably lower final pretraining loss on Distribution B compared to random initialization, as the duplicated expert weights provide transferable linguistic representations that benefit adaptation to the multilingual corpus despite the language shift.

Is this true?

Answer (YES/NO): YES